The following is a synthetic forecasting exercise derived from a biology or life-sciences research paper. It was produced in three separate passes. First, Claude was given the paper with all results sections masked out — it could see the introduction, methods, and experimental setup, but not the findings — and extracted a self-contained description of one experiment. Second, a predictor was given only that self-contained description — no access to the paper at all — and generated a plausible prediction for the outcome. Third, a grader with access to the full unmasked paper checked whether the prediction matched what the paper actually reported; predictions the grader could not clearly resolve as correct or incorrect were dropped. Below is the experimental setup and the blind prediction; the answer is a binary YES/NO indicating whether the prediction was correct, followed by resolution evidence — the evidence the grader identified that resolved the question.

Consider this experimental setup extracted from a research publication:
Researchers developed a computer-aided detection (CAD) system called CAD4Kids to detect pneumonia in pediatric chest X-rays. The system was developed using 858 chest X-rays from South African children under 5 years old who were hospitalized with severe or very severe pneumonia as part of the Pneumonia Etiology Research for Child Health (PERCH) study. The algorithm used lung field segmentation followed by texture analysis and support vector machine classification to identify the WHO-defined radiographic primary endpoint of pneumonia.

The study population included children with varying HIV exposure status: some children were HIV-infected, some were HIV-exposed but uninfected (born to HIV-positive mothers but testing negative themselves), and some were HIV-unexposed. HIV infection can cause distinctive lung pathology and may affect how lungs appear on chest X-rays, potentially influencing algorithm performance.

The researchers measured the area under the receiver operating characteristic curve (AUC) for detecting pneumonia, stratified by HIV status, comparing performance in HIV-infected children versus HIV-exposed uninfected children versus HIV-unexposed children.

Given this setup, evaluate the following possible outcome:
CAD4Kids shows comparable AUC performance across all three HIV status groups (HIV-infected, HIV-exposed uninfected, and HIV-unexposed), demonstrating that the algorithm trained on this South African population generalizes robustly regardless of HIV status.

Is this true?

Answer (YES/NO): YES